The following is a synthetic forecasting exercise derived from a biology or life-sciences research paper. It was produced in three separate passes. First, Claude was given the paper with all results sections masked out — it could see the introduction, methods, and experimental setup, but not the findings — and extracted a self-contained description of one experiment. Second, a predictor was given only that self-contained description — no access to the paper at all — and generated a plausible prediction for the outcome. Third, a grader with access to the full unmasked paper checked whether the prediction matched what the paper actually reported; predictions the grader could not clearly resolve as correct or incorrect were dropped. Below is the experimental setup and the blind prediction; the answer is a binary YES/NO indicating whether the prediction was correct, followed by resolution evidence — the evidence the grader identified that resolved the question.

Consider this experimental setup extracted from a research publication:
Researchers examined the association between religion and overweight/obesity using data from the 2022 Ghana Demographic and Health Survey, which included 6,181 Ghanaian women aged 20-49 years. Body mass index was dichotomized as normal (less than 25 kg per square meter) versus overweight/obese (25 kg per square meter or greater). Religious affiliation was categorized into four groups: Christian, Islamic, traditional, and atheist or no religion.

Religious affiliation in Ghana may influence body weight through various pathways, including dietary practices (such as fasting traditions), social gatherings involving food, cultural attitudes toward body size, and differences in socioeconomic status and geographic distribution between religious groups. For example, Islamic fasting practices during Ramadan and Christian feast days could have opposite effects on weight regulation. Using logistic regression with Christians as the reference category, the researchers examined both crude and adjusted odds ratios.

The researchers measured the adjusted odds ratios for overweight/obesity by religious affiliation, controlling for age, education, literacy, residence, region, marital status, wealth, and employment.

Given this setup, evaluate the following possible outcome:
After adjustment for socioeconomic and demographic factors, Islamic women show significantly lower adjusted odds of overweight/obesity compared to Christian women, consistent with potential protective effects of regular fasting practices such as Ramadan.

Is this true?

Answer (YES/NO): NO